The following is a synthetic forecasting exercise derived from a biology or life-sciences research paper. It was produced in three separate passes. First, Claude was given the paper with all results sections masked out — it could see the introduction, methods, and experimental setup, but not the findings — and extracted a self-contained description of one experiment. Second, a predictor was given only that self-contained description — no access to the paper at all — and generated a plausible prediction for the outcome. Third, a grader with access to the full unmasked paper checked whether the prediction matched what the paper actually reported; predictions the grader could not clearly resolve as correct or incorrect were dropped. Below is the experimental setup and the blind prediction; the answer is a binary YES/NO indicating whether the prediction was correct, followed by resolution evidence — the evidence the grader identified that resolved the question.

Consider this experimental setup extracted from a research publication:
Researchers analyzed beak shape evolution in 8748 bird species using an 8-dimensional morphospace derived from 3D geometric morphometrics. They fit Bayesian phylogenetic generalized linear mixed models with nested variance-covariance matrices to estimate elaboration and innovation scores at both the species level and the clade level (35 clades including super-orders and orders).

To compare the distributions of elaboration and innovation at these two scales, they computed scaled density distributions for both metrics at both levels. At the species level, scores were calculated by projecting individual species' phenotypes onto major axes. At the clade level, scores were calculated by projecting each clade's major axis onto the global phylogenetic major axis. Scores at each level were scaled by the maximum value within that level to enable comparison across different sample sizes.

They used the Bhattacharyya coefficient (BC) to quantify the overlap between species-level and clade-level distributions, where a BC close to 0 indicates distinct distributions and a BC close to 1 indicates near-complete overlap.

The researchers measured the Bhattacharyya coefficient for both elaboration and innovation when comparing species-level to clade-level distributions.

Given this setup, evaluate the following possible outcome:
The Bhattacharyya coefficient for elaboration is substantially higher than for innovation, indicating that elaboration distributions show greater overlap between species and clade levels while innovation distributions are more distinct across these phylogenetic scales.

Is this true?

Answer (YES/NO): YES